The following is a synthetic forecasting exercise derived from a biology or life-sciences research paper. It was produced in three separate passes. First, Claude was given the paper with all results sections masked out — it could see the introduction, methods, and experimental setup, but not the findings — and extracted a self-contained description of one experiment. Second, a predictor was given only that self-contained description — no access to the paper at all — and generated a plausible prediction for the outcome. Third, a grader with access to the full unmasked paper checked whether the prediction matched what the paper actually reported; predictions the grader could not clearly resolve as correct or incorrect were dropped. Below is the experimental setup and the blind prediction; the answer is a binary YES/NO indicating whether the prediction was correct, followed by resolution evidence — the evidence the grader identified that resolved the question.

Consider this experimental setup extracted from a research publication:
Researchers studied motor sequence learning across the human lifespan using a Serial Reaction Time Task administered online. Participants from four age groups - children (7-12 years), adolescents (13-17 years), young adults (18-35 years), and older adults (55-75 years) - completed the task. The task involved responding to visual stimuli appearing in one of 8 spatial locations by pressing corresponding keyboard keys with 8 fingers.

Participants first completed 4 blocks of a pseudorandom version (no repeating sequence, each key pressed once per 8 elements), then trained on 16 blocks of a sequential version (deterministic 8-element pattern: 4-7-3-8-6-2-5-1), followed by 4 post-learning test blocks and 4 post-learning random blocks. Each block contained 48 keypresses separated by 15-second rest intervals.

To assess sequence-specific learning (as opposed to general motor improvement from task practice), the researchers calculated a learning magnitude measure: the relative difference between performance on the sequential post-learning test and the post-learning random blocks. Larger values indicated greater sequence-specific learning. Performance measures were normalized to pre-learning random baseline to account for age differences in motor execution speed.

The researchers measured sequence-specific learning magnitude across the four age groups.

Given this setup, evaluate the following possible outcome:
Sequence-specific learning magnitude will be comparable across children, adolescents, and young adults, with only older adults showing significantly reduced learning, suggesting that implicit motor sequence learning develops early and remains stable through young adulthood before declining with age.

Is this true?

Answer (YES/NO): NO